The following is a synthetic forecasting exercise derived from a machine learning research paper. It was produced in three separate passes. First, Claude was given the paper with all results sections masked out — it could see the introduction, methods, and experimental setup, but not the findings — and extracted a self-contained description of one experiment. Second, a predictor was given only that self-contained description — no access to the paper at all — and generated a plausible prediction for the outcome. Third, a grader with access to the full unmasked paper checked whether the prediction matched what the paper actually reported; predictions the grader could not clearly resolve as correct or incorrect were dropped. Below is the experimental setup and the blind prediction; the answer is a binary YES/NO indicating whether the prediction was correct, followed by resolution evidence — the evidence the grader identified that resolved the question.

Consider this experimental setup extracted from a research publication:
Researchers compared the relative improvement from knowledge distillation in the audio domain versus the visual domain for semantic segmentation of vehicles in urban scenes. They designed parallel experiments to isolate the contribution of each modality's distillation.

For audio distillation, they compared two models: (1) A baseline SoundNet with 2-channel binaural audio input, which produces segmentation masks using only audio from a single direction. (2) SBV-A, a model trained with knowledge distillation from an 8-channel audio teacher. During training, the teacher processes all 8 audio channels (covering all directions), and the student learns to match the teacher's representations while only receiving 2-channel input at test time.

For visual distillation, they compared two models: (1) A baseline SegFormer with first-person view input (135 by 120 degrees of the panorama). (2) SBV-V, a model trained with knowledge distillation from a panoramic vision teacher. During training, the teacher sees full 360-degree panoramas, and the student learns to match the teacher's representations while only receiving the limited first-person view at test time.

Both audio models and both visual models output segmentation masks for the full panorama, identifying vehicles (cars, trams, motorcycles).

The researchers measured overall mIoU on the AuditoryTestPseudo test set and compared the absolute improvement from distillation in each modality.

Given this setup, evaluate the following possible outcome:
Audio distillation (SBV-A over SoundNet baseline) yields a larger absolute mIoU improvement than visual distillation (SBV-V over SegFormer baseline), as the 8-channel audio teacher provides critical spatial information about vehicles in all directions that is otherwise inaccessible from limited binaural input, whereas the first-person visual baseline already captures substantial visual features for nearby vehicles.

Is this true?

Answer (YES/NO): YES